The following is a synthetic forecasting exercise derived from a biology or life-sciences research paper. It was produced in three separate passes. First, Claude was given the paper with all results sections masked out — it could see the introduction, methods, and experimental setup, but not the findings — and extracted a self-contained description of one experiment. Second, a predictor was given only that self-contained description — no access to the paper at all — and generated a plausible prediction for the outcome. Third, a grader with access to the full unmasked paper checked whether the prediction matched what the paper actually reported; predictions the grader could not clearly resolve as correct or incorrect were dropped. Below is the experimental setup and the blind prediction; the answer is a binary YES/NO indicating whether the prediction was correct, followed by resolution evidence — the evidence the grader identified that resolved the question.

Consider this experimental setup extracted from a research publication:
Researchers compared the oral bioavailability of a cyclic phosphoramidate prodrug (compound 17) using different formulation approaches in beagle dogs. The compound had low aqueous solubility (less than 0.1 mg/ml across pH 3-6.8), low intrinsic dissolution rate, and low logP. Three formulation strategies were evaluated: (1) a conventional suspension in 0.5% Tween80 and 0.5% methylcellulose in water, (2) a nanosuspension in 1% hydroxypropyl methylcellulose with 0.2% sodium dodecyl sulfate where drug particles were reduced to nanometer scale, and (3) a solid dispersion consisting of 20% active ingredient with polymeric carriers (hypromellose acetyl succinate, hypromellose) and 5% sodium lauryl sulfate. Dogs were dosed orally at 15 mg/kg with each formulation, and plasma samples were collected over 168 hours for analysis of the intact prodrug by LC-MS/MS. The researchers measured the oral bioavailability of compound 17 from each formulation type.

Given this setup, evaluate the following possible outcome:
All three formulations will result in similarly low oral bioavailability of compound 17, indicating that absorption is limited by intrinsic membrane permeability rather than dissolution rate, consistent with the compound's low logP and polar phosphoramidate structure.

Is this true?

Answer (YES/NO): NO